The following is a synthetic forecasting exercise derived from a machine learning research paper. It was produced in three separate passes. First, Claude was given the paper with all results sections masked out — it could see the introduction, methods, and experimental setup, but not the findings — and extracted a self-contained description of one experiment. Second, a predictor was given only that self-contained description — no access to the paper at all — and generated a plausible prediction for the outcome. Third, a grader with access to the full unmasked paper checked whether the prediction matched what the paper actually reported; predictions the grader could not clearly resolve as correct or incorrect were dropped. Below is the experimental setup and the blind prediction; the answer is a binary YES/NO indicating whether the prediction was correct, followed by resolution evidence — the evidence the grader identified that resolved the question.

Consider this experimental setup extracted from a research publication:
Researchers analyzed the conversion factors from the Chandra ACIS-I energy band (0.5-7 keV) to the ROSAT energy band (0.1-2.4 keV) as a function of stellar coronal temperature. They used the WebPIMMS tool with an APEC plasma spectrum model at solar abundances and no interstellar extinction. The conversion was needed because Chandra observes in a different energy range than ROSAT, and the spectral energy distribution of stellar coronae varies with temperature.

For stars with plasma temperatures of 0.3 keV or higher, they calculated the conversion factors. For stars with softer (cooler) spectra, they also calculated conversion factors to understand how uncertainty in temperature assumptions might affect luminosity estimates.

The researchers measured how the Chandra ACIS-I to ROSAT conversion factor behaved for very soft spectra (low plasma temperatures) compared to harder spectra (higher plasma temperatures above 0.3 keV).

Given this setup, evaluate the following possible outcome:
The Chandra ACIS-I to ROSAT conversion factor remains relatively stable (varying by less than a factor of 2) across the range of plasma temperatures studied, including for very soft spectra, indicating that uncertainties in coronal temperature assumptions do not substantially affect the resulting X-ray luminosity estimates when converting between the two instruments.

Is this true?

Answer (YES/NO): NO